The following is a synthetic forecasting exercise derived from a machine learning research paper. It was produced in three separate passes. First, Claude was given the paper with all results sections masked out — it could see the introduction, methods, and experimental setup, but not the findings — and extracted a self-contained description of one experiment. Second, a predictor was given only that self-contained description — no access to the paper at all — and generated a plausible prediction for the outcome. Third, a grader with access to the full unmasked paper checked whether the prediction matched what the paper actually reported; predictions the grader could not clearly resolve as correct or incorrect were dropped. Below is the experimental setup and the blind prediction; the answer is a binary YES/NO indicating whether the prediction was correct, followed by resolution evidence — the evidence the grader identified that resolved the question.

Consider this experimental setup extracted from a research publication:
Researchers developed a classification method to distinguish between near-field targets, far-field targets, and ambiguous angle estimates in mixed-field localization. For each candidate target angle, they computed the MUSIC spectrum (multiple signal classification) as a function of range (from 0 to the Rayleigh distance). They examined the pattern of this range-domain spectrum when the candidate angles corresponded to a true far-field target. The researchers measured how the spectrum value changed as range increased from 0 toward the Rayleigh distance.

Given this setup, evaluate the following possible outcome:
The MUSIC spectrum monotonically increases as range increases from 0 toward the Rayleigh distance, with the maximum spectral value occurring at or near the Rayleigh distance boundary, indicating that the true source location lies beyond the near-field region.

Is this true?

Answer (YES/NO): YES